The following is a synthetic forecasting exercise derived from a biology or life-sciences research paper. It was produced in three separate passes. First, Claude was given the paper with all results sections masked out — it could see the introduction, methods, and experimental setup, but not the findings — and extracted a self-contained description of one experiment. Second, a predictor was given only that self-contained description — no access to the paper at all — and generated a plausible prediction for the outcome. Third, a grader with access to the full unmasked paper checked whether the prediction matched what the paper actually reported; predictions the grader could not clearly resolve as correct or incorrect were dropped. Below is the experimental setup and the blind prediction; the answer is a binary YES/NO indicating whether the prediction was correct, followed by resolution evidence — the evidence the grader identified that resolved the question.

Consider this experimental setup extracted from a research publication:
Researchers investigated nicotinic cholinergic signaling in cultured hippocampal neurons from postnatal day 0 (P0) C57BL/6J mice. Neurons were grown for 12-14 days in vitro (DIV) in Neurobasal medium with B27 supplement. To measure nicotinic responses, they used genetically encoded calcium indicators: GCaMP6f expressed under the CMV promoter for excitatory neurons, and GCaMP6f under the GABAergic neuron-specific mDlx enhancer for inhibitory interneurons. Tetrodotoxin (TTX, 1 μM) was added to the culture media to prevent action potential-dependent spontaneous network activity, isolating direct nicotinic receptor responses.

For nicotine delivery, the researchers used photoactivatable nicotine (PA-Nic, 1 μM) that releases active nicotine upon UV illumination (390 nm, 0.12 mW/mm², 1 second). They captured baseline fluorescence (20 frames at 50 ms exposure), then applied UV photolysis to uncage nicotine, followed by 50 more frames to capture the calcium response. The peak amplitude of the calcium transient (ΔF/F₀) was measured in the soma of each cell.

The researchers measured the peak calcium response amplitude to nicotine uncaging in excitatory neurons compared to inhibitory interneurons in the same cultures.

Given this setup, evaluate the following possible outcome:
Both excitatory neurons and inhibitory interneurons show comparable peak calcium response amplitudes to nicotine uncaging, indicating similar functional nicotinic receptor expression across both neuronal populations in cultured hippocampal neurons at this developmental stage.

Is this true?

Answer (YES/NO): NO